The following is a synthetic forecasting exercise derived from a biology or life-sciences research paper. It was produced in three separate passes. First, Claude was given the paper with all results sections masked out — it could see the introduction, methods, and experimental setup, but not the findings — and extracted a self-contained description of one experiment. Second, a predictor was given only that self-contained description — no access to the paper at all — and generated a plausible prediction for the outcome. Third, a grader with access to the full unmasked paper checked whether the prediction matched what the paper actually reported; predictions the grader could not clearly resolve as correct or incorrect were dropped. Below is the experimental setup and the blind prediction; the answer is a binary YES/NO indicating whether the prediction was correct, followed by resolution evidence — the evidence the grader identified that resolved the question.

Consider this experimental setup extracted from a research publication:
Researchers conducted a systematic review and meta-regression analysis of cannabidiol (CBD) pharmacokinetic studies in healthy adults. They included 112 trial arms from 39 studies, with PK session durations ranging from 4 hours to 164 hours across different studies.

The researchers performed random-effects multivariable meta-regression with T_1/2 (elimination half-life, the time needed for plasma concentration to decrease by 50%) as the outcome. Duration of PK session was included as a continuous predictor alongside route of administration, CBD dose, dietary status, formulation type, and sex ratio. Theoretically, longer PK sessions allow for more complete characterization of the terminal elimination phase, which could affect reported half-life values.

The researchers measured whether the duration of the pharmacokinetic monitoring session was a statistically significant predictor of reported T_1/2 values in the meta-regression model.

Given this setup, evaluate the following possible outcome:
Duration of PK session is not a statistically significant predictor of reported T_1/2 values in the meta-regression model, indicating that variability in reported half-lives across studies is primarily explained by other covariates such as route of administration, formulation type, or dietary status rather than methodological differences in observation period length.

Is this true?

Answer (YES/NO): NO